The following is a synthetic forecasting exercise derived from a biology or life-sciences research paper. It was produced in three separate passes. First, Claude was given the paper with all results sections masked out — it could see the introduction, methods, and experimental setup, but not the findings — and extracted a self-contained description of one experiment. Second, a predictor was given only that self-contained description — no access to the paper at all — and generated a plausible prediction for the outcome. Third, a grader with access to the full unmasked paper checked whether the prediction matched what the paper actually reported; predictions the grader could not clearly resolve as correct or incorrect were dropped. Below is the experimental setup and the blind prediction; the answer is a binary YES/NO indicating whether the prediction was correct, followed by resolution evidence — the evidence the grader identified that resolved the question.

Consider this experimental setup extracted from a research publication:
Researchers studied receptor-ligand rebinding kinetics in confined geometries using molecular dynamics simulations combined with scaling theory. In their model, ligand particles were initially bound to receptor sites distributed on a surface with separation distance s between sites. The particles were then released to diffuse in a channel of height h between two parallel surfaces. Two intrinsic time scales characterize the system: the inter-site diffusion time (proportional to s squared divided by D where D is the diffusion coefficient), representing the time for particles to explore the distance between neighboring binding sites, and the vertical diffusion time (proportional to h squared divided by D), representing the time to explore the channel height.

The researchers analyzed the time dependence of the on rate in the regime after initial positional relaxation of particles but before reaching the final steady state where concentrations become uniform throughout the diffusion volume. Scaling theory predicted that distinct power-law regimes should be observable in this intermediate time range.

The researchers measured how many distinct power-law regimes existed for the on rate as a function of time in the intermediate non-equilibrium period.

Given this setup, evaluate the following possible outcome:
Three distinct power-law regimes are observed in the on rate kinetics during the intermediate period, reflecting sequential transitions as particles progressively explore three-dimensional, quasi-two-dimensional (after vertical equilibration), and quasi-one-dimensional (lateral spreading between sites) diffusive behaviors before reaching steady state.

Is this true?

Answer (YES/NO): NO